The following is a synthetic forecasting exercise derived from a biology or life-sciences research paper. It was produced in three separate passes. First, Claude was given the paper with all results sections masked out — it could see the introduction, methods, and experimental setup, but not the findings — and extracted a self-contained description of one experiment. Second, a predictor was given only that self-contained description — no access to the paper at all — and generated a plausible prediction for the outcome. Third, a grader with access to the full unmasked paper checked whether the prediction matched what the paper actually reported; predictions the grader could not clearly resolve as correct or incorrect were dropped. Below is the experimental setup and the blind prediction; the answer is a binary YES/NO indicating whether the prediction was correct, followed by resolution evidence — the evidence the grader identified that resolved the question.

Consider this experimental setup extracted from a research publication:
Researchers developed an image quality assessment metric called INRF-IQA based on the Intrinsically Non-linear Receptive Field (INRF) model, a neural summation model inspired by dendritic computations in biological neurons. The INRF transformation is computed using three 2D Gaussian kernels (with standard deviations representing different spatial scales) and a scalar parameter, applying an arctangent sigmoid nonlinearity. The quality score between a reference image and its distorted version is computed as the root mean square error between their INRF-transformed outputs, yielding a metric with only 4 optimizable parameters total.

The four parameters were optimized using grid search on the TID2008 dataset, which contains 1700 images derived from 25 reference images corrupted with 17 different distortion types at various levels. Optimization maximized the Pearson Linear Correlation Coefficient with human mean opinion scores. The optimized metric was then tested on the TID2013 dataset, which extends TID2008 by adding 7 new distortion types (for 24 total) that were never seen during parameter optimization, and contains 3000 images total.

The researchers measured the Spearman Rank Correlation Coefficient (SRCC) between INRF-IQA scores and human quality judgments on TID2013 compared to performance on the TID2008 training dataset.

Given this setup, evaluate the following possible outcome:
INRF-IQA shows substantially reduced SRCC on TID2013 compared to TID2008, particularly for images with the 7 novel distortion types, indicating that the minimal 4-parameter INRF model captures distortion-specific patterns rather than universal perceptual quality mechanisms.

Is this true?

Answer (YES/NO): NO